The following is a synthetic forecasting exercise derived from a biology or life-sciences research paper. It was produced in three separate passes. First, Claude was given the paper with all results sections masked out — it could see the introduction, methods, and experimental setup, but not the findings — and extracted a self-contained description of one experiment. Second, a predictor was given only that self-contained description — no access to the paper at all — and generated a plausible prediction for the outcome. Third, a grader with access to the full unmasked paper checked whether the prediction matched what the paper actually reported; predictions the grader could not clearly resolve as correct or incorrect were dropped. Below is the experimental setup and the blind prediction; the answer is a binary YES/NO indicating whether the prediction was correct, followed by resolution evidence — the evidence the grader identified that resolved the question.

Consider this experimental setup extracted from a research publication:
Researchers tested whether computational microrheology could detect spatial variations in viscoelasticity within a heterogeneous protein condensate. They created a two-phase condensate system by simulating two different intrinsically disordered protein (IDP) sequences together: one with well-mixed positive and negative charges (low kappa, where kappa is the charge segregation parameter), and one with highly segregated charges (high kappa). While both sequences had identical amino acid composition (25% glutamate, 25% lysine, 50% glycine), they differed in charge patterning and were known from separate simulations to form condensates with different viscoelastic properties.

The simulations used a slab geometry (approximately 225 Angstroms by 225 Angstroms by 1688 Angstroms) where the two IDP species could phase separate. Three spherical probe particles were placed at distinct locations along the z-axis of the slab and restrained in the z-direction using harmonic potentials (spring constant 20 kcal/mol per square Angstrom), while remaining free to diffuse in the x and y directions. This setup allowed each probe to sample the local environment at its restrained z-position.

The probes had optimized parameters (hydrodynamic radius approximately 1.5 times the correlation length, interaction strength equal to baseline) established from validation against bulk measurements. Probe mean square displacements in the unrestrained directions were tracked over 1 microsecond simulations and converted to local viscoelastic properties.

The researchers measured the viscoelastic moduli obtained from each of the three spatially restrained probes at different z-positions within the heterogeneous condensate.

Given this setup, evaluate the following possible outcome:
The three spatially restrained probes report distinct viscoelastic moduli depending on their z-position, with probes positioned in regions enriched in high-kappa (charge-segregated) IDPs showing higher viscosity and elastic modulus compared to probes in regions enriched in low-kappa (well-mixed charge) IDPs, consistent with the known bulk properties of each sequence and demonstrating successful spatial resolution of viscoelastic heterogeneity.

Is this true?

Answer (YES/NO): YES